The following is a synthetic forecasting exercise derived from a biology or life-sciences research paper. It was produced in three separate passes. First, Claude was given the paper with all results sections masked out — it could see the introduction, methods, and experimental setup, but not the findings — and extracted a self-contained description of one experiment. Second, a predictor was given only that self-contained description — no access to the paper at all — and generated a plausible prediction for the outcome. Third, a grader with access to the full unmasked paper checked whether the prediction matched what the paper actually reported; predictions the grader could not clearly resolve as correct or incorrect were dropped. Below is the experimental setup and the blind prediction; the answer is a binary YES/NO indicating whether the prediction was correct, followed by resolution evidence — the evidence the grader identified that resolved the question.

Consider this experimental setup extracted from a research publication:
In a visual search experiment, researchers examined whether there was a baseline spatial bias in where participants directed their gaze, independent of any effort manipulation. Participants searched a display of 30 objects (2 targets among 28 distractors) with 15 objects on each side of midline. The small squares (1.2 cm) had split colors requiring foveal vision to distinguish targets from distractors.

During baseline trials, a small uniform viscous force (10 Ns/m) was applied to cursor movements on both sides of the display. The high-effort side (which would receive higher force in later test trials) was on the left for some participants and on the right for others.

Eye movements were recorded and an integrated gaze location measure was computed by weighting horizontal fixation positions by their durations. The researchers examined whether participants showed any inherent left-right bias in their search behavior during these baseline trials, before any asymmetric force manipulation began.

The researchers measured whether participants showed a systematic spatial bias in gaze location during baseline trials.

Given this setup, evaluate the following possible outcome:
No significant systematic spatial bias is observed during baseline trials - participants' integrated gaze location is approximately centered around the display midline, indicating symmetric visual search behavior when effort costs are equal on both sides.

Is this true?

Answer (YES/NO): NO